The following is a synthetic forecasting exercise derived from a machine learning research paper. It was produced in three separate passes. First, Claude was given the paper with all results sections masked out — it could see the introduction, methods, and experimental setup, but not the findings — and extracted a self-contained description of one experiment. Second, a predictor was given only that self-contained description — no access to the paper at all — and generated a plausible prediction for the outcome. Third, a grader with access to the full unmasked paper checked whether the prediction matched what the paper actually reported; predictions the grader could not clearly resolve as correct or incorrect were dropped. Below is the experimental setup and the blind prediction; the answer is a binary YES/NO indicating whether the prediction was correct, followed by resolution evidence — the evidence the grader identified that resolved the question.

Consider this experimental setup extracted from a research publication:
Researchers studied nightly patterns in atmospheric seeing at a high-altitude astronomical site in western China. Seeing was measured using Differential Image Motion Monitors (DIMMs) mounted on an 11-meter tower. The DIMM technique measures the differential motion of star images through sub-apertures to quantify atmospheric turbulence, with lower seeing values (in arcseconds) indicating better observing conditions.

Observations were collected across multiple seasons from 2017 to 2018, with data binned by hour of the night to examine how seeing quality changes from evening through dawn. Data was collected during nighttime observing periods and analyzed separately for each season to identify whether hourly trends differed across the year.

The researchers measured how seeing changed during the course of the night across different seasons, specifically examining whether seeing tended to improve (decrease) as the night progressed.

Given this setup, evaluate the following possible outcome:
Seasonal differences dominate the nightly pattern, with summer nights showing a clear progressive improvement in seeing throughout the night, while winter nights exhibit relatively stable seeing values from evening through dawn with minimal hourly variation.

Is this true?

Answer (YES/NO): NO